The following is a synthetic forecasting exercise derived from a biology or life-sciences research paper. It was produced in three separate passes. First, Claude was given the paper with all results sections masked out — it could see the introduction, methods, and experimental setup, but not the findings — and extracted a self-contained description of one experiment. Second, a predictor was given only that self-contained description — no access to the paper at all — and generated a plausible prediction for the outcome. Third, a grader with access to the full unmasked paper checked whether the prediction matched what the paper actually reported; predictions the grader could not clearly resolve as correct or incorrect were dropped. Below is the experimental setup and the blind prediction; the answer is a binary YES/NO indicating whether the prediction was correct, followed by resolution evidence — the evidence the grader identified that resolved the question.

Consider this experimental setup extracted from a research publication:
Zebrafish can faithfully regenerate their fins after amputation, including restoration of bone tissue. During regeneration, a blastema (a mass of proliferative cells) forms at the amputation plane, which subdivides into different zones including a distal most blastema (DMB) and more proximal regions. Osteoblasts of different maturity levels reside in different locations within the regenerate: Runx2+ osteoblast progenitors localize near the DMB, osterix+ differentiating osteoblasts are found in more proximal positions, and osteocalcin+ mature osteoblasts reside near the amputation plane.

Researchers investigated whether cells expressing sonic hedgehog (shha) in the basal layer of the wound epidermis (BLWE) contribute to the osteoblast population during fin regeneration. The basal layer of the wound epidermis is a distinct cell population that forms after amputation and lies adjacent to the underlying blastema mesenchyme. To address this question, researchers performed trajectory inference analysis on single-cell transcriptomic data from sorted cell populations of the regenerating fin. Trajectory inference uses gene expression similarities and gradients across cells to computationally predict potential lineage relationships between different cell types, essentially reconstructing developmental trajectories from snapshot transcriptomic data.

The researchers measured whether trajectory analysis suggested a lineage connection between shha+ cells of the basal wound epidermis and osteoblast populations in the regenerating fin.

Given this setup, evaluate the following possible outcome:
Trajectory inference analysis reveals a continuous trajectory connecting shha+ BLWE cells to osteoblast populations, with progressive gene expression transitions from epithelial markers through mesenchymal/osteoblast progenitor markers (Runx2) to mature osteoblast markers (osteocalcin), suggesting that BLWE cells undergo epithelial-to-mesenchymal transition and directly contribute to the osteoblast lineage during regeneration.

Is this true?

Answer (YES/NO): NO